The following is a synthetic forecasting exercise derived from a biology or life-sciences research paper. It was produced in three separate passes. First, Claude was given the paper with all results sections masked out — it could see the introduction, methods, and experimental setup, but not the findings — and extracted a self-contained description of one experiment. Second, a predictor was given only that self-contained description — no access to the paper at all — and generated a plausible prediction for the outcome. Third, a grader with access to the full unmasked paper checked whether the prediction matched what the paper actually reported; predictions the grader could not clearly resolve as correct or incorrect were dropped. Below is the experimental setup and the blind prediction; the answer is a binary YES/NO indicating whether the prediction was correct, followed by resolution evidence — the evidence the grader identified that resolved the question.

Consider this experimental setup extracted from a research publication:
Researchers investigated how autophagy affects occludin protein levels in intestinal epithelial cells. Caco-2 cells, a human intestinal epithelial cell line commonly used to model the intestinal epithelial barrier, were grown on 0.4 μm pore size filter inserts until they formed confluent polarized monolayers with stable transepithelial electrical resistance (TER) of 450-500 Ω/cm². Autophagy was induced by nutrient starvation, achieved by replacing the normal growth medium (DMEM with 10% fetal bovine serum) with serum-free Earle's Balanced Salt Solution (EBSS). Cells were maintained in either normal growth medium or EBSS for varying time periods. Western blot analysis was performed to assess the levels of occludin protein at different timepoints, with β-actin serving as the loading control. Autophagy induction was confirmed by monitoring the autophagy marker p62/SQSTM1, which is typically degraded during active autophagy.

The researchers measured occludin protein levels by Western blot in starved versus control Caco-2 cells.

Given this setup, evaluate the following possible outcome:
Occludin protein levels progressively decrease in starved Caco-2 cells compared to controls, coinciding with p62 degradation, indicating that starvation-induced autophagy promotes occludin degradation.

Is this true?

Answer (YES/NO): NO